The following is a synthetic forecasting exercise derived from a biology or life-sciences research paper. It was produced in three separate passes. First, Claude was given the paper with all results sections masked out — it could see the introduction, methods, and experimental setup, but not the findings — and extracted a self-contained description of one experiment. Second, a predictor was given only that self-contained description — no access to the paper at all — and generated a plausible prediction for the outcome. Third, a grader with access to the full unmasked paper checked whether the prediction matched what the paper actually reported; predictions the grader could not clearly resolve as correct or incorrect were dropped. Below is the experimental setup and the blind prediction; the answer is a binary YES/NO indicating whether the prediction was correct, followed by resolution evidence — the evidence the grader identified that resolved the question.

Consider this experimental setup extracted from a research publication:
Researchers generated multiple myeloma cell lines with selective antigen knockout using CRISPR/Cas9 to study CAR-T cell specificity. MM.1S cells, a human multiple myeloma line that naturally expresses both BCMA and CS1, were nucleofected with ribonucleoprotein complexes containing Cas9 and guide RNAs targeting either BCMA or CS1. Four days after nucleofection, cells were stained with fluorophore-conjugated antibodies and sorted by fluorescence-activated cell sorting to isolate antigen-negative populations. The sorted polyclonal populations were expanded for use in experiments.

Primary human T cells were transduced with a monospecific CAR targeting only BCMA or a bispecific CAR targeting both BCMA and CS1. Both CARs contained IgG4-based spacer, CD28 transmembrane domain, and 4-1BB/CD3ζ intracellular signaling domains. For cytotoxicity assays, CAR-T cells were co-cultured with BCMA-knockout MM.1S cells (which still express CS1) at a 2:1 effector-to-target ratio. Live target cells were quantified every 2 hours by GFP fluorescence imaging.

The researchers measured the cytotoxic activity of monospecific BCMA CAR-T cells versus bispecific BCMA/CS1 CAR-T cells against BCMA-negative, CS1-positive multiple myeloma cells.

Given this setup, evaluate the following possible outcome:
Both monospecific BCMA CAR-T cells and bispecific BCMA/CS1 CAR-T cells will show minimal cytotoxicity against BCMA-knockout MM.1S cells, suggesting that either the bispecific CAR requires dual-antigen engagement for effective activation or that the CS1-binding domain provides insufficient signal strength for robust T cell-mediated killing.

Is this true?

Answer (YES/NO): NO